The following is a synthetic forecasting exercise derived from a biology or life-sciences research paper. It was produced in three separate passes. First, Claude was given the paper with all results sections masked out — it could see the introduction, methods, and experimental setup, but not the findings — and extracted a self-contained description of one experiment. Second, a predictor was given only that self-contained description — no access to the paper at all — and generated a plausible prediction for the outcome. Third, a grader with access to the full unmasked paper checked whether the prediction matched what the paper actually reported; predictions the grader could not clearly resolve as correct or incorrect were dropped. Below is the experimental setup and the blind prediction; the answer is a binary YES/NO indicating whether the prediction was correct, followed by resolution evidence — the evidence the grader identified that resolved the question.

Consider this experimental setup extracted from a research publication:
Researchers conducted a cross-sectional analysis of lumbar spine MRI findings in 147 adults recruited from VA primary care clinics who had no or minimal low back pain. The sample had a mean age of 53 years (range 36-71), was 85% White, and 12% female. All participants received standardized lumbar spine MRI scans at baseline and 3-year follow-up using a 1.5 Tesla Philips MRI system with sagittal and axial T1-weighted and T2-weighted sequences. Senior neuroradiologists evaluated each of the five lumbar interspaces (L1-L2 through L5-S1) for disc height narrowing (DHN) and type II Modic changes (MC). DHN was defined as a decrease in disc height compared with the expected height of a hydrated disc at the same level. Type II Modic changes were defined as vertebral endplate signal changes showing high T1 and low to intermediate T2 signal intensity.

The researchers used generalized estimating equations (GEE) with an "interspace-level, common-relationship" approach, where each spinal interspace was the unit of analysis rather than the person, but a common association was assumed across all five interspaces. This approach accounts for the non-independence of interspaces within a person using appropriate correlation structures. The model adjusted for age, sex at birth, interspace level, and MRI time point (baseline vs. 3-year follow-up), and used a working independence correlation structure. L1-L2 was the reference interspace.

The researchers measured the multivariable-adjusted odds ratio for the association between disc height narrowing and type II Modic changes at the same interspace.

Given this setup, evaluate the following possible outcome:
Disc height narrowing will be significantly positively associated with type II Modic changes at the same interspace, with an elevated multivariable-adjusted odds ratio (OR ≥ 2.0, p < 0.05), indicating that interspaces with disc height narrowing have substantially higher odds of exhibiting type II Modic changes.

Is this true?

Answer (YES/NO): YES